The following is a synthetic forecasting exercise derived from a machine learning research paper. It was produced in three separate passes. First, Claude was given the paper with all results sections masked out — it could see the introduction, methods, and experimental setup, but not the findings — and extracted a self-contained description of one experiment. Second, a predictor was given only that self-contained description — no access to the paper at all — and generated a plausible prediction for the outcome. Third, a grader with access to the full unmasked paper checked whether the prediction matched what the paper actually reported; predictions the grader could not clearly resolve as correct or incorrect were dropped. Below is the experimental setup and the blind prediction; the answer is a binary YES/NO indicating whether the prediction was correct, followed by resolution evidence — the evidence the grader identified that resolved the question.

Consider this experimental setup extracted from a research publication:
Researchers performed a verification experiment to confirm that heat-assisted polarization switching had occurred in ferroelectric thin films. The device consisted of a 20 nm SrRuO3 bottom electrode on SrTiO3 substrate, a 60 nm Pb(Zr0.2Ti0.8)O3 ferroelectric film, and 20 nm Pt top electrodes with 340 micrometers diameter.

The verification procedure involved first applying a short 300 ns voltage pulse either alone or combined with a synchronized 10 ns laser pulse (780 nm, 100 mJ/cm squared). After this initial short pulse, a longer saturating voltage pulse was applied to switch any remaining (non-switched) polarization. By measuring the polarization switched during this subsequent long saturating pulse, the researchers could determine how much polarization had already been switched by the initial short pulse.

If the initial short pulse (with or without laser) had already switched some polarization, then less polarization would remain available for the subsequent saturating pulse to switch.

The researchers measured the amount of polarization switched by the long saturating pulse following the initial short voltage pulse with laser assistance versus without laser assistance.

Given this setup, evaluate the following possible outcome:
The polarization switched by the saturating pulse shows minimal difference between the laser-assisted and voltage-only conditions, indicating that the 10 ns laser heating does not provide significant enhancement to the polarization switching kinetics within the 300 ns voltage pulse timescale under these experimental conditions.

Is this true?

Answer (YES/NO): NO